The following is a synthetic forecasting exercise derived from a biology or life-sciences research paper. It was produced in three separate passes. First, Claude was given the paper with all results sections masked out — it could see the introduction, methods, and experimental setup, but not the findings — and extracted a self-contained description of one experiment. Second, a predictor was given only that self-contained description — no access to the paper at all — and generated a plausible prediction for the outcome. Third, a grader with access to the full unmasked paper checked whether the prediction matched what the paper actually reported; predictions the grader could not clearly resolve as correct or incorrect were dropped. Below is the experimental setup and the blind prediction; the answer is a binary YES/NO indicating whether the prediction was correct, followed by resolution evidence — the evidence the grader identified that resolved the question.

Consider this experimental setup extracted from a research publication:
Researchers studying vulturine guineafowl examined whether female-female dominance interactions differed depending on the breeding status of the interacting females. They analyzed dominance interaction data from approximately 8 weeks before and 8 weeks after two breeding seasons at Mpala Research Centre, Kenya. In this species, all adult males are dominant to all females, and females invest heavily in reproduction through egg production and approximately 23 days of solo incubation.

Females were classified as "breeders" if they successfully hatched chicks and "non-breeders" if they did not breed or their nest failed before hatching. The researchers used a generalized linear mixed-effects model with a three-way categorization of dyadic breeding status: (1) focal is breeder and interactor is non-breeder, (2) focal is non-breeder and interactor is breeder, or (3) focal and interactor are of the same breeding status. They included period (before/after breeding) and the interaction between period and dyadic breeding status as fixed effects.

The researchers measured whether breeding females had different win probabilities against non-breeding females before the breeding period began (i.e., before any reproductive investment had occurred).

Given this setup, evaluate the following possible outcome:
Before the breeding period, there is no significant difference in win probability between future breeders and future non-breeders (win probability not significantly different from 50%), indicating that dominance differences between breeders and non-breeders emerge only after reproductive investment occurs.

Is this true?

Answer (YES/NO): YES